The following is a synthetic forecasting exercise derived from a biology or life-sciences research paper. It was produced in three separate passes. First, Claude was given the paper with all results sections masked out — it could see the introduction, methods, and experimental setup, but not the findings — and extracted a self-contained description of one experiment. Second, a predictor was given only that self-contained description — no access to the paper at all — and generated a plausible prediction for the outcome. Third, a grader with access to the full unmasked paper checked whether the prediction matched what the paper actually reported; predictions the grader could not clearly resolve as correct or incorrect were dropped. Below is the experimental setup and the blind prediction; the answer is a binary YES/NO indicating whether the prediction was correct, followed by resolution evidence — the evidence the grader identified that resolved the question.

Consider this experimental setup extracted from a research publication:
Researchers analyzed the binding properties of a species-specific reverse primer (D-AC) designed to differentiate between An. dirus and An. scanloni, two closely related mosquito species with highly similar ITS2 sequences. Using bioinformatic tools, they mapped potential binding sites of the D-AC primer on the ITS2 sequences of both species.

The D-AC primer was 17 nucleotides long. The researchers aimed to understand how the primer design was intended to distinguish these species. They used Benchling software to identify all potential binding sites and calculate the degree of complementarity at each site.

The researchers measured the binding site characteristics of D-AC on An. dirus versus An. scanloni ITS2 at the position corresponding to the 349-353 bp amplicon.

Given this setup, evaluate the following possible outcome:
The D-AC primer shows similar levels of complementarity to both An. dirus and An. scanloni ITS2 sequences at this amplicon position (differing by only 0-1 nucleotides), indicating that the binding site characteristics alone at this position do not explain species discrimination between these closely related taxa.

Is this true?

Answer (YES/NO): NO